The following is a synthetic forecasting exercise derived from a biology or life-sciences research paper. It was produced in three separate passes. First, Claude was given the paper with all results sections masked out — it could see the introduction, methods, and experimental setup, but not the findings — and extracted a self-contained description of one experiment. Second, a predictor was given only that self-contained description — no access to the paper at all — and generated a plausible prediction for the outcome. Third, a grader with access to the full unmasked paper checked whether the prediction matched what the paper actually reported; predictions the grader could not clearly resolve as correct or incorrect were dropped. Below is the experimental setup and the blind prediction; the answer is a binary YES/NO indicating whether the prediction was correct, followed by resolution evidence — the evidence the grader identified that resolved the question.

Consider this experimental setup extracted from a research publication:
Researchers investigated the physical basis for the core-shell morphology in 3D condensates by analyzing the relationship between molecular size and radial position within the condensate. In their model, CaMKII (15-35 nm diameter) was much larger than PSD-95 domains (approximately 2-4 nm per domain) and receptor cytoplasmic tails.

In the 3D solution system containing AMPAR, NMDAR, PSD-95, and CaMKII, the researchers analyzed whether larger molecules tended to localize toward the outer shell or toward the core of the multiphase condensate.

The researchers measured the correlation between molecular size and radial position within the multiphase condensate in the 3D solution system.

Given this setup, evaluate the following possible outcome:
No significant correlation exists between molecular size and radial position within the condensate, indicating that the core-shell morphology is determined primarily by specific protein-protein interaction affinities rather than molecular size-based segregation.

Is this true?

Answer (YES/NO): NO